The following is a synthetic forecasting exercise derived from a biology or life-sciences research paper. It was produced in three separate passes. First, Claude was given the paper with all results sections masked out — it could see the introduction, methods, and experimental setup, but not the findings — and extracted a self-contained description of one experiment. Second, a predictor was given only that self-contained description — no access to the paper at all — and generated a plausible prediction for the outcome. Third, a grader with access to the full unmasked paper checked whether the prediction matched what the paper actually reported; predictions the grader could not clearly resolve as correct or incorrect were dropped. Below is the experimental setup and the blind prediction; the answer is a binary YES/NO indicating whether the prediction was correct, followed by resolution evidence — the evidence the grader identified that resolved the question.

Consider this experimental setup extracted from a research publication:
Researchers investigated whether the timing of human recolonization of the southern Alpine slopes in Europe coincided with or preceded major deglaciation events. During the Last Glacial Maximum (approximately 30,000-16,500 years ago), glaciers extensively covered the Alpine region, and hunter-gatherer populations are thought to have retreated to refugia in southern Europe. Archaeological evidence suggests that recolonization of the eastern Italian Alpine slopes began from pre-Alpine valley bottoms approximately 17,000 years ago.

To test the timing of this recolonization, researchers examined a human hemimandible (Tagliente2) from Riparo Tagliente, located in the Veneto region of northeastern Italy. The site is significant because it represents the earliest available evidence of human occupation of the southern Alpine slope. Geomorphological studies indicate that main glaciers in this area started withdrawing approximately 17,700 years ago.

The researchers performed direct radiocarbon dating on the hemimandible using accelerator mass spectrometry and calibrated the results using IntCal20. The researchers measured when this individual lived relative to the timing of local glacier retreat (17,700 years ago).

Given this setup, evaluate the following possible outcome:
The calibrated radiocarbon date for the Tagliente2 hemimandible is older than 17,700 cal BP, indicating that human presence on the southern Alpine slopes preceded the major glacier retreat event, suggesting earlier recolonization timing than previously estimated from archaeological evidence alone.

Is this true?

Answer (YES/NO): NO